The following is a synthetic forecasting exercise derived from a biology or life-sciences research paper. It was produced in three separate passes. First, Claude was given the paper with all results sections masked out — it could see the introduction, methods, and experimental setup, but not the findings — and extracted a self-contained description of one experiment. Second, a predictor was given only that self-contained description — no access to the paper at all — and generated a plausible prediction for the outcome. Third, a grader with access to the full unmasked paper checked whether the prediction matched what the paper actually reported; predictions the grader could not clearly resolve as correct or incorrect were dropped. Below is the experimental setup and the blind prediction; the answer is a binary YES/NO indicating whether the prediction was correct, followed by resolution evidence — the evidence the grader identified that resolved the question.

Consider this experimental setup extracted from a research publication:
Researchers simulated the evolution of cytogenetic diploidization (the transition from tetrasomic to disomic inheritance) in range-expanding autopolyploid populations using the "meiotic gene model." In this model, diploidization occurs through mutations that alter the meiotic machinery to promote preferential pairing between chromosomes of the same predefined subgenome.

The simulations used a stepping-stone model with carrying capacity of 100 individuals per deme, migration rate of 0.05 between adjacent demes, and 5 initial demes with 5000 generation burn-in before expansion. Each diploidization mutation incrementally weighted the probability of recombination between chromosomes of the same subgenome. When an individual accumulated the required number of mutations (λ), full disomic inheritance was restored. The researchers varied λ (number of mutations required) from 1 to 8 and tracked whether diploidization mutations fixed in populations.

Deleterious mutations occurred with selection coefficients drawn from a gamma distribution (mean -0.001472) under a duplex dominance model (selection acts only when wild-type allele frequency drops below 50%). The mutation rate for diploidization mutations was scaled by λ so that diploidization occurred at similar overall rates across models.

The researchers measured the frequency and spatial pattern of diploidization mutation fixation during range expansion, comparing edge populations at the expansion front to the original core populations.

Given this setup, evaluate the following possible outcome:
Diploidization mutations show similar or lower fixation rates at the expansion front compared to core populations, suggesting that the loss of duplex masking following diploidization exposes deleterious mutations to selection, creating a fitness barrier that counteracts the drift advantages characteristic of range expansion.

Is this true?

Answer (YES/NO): NO